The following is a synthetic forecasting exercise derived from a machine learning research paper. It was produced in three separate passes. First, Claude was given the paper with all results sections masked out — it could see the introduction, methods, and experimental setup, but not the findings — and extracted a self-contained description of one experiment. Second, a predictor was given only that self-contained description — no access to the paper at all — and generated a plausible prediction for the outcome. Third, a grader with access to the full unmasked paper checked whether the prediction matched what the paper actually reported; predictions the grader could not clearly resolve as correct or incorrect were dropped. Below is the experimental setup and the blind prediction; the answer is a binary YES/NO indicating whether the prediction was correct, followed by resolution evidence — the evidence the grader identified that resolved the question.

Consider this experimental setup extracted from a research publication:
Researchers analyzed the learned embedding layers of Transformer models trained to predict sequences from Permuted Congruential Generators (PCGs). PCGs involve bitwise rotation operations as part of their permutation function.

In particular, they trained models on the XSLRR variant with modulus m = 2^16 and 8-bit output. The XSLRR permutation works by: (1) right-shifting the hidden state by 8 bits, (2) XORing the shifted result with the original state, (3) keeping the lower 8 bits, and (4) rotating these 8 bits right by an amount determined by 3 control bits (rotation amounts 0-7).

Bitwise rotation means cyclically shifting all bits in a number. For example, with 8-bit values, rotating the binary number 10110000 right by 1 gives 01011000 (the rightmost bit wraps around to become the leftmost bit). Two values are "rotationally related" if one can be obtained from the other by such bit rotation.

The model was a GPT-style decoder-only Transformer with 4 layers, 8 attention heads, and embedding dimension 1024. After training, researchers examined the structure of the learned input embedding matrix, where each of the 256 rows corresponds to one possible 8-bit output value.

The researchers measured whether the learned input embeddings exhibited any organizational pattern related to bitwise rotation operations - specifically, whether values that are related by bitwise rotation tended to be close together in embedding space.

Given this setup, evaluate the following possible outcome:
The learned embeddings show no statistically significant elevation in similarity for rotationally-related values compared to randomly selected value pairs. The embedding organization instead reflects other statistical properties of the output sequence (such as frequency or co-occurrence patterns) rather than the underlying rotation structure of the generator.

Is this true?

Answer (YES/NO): NO